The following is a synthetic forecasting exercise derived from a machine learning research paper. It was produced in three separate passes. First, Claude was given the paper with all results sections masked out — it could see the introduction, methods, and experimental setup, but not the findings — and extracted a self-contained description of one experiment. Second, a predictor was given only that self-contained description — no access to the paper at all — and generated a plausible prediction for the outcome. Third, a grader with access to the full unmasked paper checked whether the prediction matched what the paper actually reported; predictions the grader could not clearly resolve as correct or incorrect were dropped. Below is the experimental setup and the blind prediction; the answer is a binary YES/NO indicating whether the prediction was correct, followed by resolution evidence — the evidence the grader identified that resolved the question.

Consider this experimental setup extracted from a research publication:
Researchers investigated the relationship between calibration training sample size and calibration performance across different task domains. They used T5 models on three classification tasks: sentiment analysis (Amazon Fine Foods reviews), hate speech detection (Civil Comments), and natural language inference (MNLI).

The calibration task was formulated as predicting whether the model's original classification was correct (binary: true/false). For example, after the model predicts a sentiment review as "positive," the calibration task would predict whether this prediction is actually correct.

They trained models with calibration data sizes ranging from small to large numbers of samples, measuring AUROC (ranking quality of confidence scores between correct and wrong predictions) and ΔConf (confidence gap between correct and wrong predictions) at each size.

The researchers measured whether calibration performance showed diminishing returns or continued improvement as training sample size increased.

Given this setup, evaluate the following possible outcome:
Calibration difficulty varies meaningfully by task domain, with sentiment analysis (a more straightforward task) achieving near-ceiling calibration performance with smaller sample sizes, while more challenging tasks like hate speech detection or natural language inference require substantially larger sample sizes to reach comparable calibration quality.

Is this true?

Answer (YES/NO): NO